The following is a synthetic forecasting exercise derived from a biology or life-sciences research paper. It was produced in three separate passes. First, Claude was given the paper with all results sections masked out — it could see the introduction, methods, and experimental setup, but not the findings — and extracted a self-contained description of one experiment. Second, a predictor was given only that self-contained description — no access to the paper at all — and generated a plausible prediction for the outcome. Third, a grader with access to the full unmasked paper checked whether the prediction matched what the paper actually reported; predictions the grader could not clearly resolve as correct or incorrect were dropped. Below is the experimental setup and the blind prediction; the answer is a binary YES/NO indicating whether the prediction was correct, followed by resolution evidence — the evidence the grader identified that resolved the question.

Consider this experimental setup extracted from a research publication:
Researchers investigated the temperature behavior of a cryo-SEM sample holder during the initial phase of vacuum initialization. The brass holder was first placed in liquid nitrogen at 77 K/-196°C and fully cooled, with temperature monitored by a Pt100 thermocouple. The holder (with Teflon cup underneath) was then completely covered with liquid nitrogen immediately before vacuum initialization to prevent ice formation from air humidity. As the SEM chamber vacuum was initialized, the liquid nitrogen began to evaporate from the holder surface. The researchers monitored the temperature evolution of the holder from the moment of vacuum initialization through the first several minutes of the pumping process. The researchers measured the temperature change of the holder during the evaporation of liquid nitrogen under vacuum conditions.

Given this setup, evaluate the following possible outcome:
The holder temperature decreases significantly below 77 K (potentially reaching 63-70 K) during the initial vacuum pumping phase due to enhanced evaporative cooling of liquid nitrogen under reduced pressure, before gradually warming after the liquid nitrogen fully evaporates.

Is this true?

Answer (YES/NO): NO